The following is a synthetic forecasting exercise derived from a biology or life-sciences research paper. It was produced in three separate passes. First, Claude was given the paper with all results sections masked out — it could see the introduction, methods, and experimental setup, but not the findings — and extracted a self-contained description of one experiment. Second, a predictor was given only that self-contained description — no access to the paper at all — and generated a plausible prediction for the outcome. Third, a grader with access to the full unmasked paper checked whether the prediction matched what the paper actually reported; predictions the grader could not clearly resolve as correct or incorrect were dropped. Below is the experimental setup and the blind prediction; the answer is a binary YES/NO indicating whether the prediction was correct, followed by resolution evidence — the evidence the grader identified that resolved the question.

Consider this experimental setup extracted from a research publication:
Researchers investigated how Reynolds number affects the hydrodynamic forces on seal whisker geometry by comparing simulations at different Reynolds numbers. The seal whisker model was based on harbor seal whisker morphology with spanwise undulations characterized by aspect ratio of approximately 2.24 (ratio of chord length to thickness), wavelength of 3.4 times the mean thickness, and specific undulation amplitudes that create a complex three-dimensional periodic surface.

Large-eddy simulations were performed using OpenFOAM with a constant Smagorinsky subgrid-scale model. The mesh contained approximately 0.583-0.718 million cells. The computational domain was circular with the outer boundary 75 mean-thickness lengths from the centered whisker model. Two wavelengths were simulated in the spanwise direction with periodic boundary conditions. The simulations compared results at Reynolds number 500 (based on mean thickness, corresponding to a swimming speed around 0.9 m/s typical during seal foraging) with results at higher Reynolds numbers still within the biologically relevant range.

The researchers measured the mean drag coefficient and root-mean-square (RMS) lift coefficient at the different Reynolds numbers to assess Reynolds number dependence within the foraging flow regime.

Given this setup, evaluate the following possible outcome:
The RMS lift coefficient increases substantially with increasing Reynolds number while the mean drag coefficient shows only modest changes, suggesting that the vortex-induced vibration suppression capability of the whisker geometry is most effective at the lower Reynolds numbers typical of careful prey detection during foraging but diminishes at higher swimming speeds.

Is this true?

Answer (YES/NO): NO